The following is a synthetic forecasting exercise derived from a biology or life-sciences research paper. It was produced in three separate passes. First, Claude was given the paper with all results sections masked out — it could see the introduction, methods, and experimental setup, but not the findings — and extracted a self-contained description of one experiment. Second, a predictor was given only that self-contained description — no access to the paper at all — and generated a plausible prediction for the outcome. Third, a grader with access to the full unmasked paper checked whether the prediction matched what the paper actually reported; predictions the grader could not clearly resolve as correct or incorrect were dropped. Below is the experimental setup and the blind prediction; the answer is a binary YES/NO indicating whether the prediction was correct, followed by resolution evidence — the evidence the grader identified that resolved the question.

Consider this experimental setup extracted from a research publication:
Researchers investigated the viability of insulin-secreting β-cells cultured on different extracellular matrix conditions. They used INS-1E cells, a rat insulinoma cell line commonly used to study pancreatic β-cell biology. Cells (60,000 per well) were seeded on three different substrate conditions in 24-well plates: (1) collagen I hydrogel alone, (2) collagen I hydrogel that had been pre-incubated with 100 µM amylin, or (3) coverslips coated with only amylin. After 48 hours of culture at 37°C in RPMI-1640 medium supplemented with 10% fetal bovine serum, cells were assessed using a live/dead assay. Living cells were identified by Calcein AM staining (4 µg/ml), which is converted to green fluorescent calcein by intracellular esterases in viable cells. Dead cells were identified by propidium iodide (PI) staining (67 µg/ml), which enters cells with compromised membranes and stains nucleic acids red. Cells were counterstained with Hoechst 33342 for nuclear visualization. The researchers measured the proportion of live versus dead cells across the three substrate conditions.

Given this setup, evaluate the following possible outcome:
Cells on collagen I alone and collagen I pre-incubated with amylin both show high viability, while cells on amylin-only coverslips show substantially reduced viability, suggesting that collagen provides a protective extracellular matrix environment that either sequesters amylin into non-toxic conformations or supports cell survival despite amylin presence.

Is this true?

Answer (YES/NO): NO